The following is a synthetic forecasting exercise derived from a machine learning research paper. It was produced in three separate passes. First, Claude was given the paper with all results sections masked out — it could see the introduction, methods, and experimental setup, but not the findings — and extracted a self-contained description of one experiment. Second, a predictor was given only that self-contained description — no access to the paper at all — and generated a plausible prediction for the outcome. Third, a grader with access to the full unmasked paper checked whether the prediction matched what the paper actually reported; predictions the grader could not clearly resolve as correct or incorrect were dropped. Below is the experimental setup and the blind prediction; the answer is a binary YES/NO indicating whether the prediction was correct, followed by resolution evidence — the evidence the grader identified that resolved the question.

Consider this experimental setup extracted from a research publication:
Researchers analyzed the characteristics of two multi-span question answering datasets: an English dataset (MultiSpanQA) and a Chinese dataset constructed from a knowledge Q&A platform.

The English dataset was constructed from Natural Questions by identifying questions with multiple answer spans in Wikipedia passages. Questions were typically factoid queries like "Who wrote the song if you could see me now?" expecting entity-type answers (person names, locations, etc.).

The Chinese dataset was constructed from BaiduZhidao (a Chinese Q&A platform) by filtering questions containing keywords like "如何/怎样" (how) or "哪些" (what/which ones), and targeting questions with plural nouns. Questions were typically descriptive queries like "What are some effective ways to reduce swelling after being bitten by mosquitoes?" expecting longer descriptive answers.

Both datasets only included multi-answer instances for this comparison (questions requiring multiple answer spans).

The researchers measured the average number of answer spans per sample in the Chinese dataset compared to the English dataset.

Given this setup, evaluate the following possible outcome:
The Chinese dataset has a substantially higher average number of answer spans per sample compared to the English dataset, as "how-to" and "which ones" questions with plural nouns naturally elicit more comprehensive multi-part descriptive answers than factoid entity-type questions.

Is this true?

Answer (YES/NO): YES